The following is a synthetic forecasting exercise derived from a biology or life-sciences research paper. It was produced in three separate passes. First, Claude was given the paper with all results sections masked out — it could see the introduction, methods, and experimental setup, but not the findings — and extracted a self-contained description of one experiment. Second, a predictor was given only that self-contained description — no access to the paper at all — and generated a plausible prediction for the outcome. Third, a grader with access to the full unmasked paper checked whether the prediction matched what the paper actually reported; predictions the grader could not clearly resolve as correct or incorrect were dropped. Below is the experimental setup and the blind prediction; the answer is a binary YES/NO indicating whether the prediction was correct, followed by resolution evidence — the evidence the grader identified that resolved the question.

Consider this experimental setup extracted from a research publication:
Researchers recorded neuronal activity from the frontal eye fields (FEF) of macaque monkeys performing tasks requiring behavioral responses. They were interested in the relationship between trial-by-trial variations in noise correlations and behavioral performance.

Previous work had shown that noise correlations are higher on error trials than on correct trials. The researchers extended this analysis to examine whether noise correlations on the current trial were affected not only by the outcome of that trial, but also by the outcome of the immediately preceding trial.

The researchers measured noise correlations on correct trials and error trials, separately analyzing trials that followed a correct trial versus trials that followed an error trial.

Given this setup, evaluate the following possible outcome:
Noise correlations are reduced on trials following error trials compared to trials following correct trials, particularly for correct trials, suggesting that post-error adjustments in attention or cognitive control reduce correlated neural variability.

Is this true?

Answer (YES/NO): NO